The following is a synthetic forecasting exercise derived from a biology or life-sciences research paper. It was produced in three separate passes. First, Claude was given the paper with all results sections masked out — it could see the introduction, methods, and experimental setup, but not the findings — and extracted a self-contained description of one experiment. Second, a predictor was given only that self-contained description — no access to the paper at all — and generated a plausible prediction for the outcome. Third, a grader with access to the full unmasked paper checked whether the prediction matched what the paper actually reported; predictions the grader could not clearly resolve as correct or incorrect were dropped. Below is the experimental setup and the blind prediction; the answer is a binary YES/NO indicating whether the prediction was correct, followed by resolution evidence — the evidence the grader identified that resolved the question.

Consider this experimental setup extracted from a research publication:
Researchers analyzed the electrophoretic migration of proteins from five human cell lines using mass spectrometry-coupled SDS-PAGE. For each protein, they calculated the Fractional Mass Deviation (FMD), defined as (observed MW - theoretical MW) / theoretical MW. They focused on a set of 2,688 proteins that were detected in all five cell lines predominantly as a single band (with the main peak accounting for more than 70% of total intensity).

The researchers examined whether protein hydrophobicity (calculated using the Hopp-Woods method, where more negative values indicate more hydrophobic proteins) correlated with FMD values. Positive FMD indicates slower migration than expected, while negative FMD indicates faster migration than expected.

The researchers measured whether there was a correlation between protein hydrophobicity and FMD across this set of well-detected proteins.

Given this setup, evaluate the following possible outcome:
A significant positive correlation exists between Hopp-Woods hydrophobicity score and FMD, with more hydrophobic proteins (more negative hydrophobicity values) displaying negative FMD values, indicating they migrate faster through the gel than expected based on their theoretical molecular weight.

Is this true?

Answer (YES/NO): YES